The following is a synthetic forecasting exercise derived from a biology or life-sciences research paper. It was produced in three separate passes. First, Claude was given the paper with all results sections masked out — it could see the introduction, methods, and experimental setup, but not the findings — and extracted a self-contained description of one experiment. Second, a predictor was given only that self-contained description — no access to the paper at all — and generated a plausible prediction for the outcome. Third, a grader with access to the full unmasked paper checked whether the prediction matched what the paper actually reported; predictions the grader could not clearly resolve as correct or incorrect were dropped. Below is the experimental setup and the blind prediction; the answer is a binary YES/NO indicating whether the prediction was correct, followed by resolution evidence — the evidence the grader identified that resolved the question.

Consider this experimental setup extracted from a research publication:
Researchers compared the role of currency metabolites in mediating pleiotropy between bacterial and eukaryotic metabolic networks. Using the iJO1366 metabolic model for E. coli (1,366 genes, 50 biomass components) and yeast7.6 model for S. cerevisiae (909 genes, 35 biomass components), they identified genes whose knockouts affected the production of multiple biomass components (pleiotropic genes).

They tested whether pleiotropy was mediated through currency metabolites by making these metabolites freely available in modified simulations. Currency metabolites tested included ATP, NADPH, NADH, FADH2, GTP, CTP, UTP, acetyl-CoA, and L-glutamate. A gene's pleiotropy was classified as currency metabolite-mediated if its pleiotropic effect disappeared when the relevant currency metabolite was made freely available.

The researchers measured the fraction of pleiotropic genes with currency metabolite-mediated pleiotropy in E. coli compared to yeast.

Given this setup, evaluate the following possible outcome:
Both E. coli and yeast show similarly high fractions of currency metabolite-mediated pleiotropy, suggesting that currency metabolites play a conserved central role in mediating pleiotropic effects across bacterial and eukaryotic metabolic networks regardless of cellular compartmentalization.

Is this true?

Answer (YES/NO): NO